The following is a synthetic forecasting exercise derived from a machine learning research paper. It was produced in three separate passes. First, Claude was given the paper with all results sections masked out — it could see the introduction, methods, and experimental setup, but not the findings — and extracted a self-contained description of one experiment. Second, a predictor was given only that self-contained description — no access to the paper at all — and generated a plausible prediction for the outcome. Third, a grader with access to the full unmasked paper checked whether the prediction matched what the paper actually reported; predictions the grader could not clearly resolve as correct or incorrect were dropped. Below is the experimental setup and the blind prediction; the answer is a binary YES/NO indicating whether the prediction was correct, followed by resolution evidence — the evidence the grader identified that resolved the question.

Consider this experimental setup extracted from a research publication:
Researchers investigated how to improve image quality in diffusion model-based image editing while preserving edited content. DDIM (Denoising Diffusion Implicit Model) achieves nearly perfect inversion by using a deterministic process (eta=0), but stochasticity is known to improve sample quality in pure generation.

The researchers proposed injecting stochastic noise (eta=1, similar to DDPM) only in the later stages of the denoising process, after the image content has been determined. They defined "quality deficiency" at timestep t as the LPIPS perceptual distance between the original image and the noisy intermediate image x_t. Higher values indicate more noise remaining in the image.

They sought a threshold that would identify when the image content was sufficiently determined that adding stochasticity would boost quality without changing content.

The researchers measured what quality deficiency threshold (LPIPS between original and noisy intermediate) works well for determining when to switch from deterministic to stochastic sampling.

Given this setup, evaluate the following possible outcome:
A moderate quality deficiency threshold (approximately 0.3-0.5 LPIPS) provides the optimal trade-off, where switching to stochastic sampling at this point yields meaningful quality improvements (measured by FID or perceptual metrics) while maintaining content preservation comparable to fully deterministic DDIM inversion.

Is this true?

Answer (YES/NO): NO